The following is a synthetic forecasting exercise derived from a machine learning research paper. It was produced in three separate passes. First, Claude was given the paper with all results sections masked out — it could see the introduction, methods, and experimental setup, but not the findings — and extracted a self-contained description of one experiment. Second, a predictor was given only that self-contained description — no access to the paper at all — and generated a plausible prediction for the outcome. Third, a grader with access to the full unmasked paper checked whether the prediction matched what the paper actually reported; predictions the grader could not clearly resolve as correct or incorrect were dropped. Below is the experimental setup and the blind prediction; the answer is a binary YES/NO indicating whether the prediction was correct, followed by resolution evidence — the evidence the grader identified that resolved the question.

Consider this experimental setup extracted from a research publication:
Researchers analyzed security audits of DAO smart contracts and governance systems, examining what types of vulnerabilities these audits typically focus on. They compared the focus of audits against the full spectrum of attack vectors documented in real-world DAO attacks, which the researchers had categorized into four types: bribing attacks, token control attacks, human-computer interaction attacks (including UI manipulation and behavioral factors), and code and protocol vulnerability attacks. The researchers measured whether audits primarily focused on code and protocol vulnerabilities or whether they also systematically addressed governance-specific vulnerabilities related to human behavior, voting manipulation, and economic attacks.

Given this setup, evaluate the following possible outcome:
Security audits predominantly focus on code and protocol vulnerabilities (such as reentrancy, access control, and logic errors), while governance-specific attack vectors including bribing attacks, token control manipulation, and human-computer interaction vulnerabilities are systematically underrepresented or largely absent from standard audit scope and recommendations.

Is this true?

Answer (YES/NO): YES